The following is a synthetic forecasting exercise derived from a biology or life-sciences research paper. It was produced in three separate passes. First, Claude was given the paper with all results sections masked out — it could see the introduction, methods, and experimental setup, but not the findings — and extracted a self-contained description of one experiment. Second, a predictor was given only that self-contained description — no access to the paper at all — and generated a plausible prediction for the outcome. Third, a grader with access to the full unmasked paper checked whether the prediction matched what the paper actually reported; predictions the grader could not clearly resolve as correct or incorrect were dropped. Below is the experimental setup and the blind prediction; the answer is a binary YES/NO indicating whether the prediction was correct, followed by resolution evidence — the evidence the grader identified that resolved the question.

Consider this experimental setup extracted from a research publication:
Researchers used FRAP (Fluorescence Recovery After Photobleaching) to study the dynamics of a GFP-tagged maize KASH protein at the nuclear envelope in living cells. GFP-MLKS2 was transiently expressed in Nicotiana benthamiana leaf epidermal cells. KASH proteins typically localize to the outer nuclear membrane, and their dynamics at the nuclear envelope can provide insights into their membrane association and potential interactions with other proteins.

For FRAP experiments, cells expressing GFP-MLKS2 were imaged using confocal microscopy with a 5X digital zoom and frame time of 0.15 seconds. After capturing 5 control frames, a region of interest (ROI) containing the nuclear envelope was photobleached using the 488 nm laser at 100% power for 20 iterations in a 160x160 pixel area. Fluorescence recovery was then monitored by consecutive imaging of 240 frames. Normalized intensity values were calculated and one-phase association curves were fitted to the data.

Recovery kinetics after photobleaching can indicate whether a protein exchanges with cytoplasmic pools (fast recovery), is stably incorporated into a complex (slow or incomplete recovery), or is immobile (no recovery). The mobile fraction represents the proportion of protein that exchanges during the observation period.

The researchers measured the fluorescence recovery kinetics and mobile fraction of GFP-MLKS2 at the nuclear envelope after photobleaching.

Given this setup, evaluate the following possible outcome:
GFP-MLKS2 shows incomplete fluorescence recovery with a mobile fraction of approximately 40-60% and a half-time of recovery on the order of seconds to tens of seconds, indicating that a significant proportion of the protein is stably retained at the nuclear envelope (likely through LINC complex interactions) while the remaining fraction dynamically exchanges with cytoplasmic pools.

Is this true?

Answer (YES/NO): NO